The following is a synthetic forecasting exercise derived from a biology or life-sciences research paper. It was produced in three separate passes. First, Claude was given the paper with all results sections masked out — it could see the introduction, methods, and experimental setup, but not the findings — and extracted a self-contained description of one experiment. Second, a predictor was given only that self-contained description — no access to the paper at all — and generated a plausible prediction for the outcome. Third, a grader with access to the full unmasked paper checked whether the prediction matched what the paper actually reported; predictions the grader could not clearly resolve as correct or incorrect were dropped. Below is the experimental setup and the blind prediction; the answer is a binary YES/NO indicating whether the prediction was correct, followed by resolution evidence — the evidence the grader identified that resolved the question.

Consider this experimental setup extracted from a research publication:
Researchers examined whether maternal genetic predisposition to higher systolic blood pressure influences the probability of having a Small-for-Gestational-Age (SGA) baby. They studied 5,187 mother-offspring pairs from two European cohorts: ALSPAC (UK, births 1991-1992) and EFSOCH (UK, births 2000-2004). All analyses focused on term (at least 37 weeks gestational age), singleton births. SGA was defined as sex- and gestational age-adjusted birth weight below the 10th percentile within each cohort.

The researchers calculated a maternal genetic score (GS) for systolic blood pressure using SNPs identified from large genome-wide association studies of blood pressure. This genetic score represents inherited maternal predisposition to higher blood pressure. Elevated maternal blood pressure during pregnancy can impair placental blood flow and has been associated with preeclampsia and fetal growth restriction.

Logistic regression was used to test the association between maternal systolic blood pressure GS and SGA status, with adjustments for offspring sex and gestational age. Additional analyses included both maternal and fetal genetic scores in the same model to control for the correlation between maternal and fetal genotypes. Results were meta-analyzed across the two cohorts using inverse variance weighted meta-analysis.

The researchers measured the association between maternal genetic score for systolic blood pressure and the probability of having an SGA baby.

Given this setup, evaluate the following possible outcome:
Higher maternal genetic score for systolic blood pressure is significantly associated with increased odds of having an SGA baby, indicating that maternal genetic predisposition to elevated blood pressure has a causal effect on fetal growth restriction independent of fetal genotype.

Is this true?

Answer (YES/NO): YES